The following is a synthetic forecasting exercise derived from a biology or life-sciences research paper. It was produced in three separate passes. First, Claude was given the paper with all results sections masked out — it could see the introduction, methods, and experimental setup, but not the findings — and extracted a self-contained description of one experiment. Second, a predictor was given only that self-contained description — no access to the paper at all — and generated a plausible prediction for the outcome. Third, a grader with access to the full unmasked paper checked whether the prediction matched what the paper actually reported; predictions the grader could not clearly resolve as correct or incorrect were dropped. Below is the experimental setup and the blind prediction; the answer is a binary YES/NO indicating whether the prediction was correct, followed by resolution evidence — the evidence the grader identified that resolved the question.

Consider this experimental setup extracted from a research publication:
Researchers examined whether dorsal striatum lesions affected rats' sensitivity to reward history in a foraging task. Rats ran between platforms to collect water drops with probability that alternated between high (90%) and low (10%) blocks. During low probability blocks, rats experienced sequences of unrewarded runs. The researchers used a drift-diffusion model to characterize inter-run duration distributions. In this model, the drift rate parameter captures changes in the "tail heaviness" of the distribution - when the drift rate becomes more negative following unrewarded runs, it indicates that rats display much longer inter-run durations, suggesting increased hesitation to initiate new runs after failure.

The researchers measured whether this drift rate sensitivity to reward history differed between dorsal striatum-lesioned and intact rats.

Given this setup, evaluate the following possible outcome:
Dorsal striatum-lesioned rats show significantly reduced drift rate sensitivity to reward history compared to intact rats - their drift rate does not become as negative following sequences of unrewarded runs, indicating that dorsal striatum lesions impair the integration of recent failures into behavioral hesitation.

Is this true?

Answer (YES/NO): NO